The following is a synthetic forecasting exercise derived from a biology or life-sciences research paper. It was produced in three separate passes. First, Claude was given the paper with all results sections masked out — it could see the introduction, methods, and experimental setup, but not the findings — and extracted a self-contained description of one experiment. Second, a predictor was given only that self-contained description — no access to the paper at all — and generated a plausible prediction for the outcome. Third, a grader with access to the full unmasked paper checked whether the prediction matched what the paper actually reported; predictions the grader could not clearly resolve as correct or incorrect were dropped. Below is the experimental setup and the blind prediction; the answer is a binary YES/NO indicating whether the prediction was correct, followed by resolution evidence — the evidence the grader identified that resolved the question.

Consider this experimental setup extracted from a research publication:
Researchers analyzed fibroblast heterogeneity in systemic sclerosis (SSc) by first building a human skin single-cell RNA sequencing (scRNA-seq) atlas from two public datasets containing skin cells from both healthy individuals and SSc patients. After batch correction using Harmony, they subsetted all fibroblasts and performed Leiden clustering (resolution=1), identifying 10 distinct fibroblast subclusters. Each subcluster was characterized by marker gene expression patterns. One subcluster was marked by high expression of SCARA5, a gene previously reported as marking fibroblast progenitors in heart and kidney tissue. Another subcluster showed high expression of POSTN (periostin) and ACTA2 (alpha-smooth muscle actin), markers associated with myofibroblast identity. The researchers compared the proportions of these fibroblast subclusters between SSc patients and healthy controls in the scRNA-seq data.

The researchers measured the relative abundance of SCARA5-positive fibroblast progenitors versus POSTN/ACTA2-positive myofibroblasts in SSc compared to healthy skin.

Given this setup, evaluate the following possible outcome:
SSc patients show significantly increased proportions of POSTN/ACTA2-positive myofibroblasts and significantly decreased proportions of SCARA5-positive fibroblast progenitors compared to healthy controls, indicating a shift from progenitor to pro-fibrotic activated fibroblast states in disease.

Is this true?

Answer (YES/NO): YES